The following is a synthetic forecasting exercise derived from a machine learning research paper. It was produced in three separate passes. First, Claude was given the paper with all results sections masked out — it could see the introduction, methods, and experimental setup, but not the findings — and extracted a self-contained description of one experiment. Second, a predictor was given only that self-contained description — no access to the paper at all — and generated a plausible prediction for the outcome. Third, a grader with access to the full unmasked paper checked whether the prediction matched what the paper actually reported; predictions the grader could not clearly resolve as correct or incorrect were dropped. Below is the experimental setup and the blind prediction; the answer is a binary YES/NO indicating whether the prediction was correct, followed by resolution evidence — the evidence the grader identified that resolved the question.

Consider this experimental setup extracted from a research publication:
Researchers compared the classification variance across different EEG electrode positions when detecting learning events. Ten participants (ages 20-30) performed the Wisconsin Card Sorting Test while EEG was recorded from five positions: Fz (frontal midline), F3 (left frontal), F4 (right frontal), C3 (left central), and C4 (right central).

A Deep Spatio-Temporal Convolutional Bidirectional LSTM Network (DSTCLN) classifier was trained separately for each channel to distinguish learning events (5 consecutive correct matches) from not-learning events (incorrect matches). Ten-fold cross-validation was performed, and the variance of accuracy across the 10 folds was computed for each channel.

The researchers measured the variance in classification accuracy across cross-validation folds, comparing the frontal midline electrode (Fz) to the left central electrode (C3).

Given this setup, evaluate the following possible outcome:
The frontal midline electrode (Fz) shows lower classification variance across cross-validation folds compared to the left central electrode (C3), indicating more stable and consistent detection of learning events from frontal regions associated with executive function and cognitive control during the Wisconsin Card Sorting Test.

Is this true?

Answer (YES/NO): YES